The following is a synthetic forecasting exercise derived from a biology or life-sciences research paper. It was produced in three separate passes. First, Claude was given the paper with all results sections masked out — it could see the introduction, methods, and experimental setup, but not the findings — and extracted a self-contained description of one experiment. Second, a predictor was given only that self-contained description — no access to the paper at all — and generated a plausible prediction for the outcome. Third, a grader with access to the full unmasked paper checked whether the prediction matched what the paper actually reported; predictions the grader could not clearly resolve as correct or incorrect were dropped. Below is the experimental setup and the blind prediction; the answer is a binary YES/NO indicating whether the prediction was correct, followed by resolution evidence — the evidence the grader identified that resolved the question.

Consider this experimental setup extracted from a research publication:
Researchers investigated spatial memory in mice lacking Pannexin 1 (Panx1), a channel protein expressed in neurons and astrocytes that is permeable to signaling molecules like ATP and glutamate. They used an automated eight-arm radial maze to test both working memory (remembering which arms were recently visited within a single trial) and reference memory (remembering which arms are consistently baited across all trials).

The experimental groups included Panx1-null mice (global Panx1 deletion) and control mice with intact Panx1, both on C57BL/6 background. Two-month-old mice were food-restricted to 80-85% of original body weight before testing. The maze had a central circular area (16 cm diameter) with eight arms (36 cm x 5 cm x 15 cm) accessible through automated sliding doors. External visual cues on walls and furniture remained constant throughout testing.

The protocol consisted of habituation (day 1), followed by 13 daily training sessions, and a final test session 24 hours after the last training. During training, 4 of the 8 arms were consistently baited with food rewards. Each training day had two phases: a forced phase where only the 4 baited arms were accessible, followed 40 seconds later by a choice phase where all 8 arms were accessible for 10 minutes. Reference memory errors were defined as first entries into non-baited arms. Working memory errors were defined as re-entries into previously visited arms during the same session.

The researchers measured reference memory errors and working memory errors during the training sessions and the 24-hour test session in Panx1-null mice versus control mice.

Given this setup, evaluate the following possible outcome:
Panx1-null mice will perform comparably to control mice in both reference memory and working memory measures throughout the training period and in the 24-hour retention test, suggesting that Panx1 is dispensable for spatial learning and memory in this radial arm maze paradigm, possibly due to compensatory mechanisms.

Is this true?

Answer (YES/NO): NO